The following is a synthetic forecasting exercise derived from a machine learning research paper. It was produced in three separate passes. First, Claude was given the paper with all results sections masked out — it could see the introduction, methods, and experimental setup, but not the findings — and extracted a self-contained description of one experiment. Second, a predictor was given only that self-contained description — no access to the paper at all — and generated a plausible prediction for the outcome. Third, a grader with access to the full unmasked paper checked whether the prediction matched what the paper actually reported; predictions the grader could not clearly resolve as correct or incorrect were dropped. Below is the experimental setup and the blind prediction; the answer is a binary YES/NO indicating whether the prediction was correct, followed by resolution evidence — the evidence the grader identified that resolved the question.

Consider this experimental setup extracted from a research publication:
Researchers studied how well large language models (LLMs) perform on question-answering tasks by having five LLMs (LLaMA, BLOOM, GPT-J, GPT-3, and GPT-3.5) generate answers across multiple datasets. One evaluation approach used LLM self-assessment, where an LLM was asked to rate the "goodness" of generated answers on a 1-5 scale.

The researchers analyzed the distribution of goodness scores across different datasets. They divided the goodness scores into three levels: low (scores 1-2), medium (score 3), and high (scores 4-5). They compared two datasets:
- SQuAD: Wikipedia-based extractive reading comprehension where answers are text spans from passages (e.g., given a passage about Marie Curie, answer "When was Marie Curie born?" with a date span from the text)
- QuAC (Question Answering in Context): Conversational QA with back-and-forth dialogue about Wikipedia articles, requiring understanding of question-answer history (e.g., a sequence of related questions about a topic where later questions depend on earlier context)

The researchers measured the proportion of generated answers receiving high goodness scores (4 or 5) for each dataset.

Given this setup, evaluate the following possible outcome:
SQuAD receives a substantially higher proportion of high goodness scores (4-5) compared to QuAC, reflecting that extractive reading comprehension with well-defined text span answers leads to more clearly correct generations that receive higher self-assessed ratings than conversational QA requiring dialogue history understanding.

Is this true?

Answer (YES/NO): YES